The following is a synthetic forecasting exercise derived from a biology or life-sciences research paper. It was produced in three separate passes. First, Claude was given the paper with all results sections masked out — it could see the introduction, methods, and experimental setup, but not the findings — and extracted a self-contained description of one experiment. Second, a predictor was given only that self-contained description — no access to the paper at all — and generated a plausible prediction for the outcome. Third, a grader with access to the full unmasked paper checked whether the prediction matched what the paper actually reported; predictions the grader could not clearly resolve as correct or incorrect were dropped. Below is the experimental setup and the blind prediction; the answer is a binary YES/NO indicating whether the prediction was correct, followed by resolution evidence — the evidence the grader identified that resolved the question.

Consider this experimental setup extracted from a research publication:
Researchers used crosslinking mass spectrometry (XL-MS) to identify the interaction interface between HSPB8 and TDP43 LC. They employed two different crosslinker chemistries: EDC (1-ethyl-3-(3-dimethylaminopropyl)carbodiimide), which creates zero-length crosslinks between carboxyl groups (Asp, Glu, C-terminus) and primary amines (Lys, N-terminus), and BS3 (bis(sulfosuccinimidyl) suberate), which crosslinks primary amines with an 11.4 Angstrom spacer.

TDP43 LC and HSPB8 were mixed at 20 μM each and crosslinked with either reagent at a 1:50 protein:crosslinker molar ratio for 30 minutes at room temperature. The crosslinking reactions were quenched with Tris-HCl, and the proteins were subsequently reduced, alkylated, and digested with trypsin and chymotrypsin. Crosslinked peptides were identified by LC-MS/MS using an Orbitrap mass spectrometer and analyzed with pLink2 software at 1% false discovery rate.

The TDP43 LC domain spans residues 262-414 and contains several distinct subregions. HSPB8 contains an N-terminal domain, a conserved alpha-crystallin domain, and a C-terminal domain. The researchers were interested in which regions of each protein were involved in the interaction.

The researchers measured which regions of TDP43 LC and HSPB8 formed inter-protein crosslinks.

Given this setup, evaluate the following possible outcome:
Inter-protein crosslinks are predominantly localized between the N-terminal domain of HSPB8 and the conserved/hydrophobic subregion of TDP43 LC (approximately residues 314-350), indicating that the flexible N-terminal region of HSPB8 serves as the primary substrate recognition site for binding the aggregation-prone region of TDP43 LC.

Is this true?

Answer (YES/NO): NO